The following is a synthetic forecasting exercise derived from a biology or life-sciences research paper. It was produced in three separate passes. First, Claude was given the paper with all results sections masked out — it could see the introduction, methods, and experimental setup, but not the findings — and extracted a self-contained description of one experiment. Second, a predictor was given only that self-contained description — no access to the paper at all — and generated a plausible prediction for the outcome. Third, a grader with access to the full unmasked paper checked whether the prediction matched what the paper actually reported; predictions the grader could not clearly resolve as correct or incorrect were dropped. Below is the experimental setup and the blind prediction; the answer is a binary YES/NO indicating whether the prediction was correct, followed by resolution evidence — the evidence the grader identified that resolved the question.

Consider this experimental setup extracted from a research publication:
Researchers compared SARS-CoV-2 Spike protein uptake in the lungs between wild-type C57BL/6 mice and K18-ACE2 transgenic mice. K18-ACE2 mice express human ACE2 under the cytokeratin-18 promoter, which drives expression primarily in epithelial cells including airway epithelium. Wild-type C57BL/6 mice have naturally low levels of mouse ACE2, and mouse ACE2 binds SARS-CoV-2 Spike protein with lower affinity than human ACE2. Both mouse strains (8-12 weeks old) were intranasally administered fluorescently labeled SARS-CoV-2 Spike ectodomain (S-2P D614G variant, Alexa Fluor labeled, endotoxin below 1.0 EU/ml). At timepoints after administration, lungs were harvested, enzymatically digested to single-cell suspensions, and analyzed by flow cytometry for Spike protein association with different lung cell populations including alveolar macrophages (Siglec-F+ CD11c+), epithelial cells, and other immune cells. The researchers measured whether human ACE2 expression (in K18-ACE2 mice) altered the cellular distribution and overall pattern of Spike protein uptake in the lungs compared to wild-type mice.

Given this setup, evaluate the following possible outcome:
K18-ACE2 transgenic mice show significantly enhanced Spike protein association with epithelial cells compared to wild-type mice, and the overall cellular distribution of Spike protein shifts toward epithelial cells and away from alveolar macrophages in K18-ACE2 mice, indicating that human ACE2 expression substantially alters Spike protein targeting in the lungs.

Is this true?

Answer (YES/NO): NO